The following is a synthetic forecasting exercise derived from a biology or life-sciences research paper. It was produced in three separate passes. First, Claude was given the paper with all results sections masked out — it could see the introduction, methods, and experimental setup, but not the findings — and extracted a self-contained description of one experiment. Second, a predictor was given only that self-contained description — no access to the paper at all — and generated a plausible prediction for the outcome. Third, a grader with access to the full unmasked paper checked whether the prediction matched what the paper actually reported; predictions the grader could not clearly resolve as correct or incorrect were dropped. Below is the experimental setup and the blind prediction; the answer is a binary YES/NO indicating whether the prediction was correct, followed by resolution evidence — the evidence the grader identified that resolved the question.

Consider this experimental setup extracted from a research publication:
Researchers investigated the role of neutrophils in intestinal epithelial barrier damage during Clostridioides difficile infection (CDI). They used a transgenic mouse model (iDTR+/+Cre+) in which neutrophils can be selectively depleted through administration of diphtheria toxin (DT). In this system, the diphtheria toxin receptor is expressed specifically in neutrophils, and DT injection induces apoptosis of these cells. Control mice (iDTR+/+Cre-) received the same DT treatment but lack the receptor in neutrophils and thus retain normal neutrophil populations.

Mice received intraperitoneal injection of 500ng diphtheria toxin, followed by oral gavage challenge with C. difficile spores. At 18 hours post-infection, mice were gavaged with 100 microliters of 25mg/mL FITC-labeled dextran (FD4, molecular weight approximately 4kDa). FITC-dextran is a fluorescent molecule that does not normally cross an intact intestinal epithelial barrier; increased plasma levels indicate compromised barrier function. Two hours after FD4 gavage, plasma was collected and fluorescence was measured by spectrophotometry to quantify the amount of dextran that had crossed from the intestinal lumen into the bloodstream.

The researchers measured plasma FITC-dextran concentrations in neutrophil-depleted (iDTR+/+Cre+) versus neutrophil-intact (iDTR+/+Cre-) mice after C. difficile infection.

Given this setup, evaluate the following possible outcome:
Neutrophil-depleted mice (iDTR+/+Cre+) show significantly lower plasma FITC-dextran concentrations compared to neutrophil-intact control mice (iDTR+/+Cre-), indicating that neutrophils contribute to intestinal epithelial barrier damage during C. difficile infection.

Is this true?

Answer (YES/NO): YES